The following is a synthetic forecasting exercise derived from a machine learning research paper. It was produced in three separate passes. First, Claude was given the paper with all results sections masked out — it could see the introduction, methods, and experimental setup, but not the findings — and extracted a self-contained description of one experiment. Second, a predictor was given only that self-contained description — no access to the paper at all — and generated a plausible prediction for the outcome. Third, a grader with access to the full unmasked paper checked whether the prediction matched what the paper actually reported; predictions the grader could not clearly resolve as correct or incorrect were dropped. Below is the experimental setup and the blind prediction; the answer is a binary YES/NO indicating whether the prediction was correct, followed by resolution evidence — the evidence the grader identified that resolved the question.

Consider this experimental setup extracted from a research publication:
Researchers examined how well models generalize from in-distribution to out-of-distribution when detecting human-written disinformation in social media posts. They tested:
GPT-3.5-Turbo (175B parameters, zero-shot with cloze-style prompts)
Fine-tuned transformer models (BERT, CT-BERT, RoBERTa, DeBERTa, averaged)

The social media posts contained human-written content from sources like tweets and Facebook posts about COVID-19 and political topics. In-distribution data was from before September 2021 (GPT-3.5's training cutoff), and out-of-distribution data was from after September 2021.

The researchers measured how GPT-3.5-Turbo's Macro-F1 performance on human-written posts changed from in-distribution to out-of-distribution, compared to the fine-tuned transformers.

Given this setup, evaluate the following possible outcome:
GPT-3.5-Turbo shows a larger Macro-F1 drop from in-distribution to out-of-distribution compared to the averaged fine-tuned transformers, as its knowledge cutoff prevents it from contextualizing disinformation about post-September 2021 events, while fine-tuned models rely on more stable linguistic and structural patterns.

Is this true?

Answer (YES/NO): NO